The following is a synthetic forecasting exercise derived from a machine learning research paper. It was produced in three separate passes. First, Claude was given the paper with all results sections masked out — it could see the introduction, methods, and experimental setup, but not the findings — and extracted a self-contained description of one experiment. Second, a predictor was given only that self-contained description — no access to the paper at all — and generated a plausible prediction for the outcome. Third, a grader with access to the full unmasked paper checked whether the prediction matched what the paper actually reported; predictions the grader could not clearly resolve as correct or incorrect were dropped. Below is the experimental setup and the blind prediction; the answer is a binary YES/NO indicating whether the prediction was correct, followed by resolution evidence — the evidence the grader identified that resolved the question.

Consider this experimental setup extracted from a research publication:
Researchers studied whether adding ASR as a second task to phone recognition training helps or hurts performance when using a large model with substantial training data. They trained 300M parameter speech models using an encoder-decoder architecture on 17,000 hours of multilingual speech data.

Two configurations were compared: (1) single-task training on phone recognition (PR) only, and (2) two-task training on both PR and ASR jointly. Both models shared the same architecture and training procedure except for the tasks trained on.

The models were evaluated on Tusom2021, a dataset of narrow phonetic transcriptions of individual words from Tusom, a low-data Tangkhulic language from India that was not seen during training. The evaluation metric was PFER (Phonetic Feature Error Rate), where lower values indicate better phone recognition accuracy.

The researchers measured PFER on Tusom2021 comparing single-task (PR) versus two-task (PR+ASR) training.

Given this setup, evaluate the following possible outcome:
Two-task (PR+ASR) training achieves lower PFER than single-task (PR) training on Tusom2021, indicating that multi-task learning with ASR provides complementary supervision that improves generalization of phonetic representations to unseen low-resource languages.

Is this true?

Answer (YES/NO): YES